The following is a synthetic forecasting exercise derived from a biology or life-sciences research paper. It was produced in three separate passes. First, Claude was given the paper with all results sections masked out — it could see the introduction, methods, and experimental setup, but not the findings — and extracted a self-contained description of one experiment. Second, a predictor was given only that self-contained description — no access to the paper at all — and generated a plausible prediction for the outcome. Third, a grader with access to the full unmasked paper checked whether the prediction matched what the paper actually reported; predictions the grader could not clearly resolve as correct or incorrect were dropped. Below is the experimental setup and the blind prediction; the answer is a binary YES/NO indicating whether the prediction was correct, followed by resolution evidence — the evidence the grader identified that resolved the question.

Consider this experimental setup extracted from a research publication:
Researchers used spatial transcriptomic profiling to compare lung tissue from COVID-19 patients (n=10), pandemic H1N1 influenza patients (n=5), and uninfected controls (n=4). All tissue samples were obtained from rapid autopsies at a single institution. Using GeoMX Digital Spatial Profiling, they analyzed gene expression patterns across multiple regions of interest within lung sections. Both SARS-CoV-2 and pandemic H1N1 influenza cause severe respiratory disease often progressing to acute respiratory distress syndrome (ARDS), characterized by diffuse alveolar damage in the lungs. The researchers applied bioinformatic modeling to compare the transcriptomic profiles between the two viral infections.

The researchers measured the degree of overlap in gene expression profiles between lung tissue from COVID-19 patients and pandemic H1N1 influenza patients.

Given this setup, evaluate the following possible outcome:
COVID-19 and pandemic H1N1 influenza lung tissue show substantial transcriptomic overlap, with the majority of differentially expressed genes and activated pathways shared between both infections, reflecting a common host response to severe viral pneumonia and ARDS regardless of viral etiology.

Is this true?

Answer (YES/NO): YES